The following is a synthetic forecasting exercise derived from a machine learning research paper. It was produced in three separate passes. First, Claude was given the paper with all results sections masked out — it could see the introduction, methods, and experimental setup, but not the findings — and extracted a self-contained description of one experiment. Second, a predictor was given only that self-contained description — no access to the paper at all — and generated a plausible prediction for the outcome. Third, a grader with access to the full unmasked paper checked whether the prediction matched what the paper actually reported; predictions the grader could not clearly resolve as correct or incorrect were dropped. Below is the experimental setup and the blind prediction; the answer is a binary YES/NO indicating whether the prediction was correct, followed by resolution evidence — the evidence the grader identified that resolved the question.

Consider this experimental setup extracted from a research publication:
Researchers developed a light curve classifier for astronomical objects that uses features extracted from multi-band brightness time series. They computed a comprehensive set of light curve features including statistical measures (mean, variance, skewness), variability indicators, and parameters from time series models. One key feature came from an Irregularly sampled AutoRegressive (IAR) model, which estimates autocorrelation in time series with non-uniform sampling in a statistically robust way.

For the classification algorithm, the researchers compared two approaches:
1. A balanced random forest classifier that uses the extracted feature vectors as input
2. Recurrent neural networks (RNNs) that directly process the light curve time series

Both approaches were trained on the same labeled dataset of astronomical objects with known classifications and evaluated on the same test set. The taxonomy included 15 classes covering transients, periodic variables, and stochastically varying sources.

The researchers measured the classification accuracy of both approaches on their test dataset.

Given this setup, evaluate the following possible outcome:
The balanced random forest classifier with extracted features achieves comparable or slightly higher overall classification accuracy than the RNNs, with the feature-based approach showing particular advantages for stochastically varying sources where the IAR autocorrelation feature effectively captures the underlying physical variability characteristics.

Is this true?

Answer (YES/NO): NO